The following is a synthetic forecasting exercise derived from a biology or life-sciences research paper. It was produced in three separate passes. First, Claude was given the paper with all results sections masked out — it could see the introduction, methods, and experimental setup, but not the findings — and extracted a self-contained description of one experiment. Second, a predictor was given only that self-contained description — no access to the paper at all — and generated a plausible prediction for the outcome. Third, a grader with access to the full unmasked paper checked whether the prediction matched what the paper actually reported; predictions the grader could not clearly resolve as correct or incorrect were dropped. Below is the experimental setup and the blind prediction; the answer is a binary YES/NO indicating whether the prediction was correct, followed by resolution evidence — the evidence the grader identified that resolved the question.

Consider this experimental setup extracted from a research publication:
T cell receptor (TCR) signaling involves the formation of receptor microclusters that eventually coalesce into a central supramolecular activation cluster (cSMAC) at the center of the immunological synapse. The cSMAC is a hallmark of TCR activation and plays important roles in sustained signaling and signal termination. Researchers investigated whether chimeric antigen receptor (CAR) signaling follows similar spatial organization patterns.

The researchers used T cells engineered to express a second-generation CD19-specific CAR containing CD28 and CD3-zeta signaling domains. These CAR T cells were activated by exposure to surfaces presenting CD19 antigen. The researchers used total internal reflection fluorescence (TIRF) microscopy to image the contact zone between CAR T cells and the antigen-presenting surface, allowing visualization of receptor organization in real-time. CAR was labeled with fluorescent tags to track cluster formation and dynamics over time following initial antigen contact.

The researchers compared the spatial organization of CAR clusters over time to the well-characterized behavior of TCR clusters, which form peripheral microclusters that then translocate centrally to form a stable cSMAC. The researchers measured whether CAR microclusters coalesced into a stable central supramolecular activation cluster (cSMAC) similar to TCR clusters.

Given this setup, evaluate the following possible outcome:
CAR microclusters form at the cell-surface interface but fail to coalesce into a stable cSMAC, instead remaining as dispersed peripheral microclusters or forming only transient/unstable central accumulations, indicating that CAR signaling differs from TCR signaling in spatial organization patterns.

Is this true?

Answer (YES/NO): YES